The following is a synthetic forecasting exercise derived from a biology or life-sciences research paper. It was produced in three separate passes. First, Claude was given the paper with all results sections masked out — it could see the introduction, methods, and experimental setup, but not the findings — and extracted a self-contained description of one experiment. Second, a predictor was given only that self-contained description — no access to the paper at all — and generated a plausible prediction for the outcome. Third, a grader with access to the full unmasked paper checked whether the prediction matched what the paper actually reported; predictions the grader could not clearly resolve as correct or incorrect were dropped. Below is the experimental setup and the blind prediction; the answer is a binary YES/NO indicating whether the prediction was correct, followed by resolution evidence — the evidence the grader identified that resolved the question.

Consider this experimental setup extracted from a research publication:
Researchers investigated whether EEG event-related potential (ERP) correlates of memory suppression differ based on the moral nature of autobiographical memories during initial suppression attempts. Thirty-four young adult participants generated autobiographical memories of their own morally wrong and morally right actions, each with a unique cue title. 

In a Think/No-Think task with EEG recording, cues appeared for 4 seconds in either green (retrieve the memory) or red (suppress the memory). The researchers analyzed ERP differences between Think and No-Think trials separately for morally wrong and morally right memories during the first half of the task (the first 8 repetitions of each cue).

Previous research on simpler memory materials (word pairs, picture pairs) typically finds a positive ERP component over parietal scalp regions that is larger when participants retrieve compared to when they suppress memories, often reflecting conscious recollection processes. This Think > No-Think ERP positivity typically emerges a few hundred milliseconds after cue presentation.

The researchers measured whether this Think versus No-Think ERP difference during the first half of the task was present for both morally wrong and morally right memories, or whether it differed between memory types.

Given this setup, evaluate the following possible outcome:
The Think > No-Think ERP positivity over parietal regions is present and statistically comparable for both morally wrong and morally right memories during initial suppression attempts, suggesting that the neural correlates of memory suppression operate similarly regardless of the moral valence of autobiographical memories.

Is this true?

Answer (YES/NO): NO